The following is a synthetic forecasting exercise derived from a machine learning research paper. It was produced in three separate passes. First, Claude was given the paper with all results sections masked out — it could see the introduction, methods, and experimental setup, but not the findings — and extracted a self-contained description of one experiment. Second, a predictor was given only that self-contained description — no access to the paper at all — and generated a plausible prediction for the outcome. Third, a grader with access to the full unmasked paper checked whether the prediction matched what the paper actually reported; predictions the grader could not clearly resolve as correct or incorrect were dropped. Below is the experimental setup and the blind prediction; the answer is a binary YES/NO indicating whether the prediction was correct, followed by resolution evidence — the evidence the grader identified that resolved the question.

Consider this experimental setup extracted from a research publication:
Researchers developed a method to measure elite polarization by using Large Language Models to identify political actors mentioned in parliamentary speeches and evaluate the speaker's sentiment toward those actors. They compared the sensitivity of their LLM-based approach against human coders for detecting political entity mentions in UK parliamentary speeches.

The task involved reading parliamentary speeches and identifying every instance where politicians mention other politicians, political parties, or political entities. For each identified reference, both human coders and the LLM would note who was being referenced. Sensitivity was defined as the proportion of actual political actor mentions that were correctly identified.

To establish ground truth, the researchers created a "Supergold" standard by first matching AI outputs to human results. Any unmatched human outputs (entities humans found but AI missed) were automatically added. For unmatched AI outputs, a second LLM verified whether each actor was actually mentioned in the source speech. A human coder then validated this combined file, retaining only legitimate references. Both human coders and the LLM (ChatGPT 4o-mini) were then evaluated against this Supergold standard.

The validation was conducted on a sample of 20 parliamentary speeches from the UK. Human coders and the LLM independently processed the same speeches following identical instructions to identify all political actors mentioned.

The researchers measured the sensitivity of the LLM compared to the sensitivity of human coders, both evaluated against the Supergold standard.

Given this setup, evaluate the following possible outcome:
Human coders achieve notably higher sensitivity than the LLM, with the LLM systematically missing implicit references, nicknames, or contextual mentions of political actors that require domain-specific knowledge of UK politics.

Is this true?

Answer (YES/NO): NO